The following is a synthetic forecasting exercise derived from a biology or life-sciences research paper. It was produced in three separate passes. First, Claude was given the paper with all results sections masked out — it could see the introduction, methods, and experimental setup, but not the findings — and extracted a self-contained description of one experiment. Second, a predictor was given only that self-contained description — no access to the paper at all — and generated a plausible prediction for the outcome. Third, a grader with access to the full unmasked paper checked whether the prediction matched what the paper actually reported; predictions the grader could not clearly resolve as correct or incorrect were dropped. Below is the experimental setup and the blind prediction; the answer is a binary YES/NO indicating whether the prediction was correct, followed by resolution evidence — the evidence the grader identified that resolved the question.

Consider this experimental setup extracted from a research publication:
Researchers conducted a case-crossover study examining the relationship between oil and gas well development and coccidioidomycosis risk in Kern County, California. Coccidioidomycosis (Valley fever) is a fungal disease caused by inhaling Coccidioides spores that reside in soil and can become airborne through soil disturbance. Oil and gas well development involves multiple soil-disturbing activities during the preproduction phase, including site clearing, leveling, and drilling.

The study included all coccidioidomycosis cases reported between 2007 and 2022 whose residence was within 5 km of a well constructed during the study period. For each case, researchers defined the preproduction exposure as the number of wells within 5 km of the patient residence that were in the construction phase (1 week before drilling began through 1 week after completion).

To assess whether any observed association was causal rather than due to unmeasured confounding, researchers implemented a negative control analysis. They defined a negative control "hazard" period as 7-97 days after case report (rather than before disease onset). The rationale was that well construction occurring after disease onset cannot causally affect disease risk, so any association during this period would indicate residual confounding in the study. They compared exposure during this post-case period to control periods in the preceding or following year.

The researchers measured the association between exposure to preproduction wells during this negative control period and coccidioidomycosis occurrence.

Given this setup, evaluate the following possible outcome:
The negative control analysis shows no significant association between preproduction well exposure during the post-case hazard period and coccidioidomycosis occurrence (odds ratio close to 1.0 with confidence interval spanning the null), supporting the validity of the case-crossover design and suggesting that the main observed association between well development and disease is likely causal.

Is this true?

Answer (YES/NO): NO